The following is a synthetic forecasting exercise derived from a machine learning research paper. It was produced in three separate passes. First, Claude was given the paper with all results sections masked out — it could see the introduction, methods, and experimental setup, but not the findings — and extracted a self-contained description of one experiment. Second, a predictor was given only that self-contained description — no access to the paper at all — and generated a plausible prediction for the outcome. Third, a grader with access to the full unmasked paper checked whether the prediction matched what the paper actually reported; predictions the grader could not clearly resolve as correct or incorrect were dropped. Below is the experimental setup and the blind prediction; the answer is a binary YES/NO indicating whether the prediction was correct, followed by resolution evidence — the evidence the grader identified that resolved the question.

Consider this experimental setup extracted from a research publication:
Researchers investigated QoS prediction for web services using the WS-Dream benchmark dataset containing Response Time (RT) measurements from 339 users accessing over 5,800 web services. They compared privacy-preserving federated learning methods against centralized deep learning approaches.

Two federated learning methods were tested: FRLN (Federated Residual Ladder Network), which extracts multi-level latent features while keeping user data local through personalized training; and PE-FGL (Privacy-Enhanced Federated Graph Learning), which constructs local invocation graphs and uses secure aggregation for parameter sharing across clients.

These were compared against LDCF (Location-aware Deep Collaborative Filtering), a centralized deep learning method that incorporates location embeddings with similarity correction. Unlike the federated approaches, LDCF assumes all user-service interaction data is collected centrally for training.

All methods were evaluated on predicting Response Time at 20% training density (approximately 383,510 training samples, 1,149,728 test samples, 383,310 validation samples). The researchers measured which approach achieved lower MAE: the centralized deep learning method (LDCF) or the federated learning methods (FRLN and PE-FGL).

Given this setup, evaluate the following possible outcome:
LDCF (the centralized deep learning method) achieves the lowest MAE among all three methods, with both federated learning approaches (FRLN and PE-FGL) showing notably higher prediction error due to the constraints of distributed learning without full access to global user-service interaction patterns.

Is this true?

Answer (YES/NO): NO